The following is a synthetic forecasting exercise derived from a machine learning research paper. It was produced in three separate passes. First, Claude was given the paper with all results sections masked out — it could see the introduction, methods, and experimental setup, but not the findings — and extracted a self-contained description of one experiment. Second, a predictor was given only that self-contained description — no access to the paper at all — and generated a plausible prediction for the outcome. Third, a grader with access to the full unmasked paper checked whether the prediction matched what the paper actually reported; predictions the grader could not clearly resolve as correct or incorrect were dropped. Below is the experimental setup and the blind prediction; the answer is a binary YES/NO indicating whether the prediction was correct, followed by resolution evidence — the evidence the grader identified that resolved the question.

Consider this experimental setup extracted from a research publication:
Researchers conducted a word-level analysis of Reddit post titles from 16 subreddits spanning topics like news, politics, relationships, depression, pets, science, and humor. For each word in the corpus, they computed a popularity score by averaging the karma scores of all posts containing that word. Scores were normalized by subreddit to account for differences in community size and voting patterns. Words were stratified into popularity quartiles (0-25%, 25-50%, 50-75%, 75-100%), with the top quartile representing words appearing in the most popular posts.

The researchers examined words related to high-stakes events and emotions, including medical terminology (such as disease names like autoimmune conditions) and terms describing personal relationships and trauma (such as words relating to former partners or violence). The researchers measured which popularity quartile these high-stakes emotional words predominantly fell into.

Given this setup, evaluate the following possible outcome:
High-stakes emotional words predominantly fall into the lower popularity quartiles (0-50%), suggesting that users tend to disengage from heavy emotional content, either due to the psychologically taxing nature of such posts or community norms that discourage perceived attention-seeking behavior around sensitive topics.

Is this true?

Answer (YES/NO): NO